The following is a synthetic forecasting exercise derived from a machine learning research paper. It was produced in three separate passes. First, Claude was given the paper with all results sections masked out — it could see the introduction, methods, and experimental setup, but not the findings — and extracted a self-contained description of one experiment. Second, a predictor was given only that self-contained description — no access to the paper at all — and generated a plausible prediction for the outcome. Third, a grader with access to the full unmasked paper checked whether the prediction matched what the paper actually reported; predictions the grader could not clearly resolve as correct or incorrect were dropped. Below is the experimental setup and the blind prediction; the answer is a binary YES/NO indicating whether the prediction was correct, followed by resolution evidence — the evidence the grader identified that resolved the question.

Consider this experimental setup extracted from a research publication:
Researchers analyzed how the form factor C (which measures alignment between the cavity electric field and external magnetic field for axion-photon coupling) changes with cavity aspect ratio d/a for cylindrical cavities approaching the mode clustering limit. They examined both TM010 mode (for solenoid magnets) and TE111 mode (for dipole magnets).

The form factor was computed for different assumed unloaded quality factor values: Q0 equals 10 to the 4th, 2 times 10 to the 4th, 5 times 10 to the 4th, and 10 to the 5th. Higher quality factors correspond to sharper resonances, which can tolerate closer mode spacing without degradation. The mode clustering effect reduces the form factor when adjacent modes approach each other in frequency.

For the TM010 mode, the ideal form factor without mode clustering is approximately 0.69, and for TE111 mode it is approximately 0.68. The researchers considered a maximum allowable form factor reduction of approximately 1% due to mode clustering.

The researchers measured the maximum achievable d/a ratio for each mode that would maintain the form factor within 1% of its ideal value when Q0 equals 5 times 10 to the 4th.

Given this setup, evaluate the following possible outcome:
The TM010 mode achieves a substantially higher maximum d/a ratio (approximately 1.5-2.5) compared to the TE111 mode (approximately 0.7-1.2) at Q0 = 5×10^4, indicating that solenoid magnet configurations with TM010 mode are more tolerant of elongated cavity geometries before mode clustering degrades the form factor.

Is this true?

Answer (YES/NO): NO